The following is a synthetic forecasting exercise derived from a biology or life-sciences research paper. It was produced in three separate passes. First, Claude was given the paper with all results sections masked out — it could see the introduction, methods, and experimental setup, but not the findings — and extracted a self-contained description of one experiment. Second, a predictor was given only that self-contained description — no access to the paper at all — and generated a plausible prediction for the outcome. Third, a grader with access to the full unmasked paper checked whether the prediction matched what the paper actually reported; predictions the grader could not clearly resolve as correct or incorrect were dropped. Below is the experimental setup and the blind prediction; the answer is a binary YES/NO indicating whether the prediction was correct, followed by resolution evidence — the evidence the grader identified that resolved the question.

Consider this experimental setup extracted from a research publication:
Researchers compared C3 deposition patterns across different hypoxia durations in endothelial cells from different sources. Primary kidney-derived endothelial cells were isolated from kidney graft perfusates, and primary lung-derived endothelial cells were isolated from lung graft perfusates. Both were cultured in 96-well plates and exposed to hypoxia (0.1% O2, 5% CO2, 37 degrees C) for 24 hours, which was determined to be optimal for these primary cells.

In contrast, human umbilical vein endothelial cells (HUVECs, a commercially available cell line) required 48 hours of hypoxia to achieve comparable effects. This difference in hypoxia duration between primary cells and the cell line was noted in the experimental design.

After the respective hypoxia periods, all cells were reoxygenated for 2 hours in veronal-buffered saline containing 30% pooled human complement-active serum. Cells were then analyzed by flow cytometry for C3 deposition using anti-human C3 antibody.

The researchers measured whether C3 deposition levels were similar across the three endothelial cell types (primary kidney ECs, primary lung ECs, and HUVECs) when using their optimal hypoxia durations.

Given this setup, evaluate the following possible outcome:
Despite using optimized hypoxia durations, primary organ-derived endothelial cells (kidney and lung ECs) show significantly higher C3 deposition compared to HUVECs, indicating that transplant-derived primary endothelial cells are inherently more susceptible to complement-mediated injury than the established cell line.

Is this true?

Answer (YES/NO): NO